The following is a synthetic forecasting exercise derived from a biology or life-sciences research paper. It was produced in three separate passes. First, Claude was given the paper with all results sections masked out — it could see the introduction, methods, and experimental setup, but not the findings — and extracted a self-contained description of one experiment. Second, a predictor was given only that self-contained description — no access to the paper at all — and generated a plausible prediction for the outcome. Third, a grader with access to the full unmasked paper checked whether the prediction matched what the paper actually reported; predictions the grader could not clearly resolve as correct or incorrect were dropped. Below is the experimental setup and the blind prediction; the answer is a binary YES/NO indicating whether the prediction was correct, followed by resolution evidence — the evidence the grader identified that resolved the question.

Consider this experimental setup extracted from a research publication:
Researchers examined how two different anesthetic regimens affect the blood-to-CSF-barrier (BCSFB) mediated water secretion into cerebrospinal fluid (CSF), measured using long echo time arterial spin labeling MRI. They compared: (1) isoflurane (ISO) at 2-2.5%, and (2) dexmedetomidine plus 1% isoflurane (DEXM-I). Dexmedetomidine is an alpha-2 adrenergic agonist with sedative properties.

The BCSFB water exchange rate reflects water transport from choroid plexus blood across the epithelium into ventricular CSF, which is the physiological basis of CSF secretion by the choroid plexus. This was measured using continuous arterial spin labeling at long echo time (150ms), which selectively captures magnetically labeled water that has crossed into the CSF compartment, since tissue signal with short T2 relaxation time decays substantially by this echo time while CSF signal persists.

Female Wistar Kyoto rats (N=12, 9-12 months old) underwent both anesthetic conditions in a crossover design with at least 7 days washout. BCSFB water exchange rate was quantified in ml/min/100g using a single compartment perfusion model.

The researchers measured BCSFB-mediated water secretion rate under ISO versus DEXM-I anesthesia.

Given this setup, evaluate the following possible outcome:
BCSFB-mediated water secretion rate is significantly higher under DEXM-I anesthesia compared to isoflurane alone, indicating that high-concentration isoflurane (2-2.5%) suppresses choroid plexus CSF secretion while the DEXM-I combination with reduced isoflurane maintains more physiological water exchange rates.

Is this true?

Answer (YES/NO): NO